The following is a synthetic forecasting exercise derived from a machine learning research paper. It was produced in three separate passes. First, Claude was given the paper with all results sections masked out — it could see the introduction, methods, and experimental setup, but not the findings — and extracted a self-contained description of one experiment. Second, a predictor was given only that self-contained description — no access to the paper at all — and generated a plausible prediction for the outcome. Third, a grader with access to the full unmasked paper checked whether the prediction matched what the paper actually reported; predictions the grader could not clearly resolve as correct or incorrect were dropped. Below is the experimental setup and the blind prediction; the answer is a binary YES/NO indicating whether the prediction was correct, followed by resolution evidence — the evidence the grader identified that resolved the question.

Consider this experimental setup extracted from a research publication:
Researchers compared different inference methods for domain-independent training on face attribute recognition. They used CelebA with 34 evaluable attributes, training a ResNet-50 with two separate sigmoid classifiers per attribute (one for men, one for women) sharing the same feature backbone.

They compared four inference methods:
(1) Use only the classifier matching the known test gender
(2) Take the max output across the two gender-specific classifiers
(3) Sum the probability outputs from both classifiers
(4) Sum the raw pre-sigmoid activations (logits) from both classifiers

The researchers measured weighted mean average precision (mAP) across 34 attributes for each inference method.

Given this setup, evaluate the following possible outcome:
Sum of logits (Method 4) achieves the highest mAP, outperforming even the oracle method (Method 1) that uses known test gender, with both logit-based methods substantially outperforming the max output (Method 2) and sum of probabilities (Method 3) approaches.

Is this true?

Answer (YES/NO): NO